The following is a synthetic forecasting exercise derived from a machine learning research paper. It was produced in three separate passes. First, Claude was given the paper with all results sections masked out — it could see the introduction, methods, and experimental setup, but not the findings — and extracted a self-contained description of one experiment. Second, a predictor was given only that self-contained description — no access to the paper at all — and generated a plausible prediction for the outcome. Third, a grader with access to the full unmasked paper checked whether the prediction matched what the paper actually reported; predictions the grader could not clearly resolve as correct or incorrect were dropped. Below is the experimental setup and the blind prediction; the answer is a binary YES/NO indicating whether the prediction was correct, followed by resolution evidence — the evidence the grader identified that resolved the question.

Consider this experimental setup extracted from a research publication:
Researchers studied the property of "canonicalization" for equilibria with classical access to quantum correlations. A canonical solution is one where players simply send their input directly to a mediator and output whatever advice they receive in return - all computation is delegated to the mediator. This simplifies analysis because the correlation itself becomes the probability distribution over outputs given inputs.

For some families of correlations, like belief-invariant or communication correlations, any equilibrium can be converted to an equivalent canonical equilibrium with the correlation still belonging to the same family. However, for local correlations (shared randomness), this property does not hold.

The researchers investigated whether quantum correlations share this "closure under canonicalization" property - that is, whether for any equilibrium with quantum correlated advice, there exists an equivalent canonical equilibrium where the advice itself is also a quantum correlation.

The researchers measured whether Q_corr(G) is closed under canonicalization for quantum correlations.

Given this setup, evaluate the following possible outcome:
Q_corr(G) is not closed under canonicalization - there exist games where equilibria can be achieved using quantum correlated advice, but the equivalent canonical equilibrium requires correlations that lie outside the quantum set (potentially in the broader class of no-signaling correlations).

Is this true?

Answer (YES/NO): NO